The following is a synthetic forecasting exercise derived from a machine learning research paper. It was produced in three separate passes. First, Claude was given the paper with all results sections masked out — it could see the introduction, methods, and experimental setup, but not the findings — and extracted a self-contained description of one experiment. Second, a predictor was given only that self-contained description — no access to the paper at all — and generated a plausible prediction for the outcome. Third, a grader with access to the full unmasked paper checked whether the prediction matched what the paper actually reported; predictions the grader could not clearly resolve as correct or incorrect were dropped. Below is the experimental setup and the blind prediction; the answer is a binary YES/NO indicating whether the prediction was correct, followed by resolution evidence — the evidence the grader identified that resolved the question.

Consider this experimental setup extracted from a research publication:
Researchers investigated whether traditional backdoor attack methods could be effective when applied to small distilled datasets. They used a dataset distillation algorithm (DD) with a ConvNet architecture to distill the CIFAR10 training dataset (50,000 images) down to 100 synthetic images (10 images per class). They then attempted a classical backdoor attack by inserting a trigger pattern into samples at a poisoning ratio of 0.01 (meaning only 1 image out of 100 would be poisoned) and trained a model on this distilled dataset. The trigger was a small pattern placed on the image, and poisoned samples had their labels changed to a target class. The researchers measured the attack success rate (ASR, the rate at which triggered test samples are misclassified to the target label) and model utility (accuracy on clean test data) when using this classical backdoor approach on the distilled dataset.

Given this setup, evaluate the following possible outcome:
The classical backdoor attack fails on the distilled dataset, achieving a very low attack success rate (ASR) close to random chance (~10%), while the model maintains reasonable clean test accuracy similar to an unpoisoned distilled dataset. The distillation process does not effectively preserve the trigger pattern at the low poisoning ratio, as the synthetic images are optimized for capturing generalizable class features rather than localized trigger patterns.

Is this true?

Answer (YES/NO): NO